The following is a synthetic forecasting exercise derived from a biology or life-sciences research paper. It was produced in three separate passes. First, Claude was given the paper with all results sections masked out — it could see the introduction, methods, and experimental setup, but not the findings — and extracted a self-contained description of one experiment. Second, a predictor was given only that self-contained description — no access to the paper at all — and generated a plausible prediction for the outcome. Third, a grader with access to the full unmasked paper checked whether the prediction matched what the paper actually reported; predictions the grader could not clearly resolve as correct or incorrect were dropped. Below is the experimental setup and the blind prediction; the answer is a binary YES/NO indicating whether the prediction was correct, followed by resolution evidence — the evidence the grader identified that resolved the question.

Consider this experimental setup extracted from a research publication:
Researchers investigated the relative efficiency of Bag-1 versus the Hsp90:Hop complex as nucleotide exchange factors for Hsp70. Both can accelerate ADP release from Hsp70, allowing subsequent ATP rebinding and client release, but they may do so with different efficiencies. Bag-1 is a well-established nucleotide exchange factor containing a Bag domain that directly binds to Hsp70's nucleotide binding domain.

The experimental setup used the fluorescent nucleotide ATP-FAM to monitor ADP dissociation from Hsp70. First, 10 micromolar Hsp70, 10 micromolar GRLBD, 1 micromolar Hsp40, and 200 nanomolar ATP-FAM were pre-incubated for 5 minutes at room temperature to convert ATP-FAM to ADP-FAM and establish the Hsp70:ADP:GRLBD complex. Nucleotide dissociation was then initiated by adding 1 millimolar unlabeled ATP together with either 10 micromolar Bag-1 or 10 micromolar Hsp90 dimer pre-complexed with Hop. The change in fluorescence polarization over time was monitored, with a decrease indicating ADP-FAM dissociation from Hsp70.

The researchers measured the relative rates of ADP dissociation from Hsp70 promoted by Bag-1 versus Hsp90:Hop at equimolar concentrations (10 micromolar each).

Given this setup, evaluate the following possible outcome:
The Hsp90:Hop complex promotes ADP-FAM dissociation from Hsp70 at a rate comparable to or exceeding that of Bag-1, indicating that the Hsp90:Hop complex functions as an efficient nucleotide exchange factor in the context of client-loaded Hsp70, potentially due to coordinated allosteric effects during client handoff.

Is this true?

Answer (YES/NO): NO